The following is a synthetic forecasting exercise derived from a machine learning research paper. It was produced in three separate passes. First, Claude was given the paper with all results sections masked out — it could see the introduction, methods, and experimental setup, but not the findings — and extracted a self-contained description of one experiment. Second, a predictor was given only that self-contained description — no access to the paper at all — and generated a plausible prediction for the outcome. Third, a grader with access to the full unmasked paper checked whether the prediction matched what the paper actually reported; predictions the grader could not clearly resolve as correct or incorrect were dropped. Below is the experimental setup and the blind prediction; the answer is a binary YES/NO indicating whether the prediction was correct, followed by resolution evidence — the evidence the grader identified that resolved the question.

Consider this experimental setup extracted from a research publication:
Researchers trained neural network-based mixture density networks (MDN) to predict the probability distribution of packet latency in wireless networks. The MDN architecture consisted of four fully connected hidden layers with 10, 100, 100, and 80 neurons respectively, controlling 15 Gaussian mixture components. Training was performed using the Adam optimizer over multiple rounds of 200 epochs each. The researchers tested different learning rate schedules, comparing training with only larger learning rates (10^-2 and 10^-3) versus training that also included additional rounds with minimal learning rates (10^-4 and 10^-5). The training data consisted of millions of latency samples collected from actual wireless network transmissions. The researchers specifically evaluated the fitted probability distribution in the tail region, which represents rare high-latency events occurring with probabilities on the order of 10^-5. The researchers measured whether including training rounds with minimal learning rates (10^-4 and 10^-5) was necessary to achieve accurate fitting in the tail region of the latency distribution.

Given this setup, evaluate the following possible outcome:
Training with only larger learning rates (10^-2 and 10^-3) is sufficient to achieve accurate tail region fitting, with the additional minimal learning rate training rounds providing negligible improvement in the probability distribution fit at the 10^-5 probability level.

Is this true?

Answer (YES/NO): NO